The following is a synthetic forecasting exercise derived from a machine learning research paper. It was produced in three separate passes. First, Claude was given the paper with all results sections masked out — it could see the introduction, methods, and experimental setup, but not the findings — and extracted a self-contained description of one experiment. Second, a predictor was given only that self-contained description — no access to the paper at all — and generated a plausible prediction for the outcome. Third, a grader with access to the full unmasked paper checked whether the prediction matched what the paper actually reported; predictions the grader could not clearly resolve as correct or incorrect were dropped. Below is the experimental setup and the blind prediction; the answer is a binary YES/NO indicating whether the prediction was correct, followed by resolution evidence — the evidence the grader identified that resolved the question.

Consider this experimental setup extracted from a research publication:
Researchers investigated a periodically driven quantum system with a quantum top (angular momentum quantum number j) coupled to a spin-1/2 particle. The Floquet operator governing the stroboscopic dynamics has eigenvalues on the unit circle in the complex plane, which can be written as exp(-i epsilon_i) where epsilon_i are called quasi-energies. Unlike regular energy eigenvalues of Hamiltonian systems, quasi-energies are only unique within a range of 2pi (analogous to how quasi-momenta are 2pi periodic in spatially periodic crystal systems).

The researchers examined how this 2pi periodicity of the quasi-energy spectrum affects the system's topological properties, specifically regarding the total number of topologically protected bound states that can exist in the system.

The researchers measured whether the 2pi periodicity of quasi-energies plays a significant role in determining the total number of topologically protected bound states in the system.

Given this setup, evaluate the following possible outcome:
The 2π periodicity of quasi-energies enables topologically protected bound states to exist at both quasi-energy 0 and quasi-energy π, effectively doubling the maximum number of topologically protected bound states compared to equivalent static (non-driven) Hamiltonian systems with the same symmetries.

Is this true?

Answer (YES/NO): YES